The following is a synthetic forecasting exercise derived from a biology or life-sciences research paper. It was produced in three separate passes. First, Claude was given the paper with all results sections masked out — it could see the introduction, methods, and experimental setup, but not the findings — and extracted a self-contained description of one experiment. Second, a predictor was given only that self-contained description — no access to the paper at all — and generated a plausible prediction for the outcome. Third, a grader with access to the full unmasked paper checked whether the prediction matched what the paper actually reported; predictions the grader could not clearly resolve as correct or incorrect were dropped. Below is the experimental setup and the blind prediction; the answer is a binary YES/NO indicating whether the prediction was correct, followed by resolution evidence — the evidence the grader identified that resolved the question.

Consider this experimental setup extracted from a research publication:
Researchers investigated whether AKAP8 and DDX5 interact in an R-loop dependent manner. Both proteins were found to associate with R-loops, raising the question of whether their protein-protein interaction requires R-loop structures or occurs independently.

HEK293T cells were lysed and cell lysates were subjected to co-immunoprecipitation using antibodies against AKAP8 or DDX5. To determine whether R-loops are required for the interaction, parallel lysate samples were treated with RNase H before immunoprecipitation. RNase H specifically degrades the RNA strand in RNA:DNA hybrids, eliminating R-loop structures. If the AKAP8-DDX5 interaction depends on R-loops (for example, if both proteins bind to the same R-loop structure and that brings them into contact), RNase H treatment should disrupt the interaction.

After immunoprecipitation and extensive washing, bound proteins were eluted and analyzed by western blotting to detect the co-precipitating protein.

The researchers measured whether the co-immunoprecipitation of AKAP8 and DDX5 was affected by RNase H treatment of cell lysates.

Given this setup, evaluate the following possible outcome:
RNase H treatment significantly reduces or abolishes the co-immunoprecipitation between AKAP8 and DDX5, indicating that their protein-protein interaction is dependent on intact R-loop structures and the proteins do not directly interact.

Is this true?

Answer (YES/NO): NO